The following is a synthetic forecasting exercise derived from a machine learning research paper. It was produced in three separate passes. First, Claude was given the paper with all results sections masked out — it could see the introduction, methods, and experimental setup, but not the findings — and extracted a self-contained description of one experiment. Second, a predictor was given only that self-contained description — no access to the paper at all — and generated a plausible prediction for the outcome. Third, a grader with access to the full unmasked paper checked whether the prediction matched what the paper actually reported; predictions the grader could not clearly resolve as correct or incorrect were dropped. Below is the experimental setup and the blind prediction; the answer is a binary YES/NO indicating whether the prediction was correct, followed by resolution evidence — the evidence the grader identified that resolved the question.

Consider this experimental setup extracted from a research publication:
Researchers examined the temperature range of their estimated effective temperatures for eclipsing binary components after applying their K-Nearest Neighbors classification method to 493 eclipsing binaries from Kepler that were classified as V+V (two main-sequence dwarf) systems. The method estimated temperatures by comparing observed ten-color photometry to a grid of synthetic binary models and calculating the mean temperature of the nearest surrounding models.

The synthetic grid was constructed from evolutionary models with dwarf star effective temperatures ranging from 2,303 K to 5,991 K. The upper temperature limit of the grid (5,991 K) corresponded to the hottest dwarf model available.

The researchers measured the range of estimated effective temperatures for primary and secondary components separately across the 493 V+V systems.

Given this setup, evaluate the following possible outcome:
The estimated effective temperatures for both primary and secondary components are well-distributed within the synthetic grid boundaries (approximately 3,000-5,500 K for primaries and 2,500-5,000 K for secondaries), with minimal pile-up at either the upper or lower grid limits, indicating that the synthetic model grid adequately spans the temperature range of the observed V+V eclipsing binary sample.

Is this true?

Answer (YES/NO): NO